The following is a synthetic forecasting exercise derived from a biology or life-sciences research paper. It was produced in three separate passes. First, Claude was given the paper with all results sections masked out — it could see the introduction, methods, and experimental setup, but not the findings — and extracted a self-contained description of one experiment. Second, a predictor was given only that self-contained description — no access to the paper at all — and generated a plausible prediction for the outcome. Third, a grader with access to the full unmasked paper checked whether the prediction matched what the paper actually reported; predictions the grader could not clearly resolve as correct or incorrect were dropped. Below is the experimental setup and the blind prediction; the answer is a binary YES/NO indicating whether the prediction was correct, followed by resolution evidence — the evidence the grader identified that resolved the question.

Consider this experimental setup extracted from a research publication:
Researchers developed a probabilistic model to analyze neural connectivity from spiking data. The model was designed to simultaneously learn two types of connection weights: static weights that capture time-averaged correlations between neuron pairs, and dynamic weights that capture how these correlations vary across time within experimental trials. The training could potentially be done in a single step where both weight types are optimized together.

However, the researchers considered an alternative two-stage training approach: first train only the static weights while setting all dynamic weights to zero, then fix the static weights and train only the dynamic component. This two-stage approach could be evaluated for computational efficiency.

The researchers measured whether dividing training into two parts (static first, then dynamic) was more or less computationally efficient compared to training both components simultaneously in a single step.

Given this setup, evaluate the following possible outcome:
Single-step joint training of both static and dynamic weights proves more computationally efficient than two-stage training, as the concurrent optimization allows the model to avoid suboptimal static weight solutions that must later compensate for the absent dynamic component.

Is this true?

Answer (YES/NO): NO